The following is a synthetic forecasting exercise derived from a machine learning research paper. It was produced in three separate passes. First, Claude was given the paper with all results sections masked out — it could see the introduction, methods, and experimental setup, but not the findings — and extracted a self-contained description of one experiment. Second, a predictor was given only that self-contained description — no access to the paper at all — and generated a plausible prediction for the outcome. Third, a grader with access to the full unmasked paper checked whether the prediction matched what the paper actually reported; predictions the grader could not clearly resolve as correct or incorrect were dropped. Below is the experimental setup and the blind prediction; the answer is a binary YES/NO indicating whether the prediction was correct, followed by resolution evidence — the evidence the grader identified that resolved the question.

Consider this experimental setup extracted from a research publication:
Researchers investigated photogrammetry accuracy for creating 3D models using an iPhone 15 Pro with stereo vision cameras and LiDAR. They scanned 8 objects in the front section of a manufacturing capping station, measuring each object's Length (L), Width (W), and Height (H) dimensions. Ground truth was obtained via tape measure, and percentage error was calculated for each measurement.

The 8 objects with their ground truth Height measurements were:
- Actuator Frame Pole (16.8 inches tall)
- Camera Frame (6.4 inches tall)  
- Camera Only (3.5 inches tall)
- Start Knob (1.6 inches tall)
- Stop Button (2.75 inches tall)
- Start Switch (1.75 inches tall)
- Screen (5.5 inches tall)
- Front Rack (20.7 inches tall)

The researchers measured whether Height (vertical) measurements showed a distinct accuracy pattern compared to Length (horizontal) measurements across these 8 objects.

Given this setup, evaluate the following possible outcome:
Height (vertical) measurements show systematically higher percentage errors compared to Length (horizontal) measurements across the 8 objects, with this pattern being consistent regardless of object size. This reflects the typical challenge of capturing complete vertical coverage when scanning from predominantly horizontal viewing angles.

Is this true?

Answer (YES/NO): NO